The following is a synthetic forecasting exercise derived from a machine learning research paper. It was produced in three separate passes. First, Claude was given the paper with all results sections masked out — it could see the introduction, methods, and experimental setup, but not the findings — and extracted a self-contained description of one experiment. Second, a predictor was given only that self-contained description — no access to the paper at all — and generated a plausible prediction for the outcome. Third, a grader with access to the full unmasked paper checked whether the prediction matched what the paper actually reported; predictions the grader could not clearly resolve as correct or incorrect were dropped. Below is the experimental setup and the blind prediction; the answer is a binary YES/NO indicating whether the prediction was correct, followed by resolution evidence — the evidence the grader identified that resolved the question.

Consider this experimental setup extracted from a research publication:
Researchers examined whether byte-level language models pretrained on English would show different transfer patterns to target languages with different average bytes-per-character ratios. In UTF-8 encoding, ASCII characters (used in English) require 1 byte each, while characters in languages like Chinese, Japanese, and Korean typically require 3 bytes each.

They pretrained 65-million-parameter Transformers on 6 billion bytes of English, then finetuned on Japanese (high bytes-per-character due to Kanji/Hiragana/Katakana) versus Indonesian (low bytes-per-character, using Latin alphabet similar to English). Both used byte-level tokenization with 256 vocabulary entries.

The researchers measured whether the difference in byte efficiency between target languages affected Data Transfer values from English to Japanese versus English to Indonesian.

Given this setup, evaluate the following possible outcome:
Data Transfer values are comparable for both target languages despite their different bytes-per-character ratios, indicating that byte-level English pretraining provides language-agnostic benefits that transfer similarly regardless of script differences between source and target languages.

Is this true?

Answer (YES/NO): NO